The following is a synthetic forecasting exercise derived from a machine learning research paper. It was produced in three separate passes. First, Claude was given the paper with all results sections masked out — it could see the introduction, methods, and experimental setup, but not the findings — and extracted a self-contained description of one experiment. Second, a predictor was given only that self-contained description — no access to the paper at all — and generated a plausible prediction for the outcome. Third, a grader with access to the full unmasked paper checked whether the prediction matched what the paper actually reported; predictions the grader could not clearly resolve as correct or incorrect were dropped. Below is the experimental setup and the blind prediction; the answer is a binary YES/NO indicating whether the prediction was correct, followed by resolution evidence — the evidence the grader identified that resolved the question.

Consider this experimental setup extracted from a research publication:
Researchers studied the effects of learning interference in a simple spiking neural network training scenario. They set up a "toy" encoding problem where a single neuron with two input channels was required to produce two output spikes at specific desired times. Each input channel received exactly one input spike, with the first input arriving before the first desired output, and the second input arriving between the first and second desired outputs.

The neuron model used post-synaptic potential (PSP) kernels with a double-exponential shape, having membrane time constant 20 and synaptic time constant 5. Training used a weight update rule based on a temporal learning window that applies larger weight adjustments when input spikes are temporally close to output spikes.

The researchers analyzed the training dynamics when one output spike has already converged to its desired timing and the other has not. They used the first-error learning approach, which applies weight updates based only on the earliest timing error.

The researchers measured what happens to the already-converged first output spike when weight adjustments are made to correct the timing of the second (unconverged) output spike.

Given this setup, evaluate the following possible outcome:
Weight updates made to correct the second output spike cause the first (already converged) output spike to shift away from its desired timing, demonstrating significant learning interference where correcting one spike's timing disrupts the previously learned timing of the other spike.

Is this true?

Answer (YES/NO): YES